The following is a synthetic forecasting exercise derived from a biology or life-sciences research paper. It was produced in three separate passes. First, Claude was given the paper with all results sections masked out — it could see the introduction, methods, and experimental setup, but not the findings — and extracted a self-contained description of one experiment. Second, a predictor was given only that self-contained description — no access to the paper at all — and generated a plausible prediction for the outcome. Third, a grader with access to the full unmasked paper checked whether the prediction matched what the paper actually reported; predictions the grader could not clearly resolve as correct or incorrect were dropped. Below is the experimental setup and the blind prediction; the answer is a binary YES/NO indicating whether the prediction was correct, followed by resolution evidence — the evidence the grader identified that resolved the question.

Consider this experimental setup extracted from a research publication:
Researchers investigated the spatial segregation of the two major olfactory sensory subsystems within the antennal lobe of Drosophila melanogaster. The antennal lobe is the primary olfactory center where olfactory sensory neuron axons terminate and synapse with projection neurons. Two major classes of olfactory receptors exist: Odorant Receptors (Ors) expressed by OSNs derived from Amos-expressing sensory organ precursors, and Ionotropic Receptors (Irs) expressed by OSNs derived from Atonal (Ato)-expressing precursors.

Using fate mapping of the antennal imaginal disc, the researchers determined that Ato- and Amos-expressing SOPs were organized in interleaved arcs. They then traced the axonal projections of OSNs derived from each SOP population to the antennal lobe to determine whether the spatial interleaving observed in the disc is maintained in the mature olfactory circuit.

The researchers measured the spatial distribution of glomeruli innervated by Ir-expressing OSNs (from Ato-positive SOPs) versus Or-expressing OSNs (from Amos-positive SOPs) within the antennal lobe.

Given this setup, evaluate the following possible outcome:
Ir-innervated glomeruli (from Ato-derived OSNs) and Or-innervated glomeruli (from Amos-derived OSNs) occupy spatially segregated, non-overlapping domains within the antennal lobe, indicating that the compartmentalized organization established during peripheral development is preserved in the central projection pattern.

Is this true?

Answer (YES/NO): NO